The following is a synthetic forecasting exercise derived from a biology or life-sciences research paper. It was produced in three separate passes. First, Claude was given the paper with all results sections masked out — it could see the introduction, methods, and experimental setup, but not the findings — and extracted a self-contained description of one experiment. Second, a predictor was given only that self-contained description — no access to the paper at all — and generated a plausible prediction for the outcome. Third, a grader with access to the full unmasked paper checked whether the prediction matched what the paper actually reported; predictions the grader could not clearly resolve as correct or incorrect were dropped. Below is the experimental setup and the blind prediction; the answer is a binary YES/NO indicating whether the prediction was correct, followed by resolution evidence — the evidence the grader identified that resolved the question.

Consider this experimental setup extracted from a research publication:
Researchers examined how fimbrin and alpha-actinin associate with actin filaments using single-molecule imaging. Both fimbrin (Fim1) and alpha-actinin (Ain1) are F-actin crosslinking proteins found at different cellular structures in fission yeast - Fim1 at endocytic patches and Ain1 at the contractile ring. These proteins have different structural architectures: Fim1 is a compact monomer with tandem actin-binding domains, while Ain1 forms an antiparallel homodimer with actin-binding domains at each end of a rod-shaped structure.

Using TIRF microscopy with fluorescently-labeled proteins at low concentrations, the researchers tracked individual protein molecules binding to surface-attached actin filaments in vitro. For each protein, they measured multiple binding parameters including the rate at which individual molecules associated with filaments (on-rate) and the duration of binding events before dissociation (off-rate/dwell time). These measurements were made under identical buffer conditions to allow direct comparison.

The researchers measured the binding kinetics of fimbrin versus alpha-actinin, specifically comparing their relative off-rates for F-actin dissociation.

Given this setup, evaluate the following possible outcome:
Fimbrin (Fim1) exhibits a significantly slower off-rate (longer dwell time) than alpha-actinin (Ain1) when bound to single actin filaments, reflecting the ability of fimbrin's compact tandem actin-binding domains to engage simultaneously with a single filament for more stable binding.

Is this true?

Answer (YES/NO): YES